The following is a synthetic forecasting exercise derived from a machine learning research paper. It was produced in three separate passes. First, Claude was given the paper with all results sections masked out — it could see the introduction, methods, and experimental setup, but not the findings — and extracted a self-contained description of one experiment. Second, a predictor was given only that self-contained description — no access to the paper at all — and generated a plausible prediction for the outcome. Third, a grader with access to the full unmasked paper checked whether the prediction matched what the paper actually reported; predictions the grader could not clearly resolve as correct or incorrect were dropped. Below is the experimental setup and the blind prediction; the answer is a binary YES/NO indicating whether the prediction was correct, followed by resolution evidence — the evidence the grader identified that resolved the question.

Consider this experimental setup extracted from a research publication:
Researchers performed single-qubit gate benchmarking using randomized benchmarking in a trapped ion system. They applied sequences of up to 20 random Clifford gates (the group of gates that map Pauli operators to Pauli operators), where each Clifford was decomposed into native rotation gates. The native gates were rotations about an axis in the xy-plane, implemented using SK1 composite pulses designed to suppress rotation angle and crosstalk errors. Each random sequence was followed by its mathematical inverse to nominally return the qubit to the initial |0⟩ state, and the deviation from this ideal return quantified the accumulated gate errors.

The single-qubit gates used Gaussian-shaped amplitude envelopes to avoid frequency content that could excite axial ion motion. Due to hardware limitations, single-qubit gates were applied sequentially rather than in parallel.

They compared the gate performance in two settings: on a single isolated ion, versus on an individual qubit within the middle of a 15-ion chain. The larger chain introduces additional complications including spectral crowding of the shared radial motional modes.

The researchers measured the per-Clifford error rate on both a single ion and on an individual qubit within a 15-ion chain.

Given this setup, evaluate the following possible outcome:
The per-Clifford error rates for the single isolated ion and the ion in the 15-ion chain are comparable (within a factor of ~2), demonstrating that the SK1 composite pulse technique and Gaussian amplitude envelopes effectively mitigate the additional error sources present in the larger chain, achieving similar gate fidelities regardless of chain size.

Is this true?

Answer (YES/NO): NO